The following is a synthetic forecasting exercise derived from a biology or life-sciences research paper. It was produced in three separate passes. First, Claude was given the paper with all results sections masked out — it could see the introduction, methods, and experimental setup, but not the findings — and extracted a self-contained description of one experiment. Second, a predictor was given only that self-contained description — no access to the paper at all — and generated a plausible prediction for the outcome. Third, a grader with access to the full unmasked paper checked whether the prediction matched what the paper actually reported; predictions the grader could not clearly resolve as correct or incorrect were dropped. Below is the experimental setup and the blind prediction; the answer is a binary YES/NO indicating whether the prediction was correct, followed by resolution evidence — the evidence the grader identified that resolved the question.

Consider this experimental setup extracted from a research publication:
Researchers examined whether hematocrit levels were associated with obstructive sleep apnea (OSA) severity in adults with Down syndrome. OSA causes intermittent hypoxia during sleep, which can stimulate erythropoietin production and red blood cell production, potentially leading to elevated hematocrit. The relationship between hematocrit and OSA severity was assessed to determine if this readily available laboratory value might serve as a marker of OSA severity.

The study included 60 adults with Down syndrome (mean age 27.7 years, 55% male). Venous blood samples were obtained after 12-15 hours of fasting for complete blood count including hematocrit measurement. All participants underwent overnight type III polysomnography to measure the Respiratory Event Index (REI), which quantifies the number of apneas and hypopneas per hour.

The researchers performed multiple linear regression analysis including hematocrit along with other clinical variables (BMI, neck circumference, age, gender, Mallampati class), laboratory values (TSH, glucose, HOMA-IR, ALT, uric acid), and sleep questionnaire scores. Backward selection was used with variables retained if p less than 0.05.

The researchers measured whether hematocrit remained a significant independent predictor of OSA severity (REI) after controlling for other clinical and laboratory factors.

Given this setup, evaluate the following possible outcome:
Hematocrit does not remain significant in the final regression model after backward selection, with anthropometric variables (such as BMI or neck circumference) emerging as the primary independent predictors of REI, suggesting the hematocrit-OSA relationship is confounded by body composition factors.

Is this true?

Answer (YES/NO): NO